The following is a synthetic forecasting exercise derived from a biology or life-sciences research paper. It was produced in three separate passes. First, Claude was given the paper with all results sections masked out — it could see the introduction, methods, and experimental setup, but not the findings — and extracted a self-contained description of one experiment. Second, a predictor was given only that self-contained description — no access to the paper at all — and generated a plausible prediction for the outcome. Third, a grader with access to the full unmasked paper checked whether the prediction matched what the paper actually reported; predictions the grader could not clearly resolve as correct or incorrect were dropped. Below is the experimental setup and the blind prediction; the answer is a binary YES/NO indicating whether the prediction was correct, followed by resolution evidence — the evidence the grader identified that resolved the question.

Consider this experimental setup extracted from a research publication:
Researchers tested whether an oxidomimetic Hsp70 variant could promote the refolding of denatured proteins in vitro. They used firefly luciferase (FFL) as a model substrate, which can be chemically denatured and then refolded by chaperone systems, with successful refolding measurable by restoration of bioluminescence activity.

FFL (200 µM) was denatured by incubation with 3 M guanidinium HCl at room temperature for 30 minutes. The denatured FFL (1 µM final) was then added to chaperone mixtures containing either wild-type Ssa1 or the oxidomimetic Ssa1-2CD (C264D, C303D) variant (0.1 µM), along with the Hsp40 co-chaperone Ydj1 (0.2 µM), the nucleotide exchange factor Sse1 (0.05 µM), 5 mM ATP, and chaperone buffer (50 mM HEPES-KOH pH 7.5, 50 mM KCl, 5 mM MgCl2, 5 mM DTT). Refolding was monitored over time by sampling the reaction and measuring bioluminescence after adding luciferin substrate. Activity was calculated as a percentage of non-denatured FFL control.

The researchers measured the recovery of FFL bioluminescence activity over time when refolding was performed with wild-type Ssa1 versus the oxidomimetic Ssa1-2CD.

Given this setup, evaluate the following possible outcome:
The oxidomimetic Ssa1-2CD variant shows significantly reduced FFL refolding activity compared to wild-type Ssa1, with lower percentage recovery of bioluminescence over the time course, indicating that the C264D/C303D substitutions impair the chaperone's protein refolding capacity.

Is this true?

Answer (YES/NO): YES